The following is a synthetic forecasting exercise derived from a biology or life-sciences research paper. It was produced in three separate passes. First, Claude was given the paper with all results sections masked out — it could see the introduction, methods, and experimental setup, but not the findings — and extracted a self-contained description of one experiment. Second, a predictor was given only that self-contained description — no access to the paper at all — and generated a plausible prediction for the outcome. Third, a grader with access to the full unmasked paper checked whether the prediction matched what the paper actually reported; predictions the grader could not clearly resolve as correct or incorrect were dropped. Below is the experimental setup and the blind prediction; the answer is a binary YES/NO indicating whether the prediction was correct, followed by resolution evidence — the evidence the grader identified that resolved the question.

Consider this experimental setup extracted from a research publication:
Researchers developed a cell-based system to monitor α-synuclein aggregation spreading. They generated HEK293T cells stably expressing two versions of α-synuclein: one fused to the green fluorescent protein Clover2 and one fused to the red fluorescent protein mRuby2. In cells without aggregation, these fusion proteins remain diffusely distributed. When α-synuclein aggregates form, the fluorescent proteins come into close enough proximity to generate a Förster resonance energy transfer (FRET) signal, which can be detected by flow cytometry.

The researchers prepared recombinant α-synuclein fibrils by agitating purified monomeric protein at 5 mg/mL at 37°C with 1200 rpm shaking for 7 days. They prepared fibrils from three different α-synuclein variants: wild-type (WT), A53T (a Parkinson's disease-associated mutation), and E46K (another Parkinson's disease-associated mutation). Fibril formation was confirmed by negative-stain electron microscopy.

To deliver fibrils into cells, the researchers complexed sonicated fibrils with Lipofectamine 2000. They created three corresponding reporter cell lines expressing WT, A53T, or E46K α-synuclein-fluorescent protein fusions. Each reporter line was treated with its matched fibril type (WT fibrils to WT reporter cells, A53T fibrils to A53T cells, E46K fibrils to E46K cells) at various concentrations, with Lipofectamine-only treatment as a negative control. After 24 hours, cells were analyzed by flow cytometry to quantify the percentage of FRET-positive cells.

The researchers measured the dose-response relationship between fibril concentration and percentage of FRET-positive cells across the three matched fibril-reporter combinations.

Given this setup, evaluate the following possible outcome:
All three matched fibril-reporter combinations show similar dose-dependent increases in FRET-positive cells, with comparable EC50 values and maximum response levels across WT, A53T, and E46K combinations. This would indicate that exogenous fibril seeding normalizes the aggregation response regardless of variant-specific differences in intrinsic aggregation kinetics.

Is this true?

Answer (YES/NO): NO